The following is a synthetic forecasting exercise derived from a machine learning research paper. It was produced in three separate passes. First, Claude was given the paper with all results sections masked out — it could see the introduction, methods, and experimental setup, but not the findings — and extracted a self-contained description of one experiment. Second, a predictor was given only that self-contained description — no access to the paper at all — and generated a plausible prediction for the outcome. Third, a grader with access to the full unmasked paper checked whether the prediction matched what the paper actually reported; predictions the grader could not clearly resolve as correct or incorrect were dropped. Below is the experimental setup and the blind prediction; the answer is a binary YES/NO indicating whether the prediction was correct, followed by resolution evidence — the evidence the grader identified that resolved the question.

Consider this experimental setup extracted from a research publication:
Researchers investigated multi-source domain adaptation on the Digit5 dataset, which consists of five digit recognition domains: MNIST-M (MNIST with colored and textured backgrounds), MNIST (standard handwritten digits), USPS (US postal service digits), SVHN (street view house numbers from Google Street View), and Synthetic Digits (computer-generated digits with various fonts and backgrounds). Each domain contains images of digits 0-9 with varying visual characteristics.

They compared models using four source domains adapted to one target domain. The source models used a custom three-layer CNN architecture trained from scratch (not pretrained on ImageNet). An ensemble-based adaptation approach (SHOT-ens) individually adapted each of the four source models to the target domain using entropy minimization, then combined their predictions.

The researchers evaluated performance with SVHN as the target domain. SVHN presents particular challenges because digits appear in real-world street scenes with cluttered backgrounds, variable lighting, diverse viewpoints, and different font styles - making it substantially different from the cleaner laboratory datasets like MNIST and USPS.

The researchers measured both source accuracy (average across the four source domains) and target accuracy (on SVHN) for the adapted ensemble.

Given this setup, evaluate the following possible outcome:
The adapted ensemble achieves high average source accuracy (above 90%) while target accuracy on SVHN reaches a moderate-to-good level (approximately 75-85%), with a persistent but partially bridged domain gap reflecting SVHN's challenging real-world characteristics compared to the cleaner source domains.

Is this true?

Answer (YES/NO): NO